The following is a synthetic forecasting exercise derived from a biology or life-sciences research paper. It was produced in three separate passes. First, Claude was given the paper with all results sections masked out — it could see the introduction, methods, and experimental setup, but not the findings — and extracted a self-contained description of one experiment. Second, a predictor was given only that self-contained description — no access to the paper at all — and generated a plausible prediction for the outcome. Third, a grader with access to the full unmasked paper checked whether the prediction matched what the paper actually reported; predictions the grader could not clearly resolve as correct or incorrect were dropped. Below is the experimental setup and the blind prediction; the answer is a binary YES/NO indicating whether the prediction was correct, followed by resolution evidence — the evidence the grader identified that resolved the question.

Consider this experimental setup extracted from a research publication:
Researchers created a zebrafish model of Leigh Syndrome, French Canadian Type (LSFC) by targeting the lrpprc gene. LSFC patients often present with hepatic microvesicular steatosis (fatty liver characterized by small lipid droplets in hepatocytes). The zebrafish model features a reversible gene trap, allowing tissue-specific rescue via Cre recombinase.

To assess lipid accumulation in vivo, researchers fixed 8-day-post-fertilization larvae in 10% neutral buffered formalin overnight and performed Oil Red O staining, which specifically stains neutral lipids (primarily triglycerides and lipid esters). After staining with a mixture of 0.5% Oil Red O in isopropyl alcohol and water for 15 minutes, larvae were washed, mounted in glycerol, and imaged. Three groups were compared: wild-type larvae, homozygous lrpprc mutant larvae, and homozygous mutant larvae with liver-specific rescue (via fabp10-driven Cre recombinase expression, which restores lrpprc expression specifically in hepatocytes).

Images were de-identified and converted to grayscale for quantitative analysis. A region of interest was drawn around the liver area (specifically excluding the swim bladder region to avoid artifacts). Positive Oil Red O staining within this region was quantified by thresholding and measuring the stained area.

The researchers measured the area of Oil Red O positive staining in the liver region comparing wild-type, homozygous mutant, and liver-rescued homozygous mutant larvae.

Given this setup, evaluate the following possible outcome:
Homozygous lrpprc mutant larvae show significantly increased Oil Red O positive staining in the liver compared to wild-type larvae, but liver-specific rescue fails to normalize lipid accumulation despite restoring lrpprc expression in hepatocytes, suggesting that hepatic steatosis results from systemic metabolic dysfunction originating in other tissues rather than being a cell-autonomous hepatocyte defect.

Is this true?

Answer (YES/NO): NO